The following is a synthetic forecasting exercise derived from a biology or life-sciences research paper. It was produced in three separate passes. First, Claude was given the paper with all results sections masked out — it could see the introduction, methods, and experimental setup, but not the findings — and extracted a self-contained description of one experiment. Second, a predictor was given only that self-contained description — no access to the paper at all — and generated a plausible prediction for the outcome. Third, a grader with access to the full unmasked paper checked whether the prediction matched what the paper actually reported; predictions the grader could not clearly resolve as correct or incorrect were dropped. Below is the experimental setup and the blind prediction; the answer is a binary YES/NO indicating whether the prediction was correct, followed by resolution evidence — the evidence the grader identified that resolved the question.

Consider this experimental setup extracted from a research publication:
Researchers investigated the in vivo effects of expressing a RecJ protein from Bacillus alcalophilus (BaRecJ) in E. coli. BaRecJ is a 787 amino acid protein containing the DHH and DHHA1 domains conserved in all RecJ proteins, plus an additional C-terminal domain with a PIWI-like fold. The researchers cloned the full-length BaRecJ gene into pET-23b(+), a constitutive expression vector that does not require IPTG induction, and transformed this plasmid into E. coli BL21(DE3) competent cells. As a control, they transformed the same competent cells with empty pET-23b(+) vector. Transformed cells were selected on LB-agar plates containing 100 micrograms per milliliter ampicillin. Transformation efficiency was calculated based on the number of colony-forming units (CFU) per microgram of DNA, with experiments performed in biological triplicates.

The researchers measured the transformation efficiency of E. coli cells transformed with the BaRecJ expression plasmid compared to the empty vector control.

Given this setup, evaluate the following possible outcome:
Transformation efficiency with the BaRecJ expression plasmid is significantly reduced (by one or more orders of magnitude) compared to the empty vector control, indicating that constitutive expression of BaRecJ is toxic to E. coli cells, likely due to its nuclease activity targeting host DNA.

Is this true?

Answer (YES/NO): YES